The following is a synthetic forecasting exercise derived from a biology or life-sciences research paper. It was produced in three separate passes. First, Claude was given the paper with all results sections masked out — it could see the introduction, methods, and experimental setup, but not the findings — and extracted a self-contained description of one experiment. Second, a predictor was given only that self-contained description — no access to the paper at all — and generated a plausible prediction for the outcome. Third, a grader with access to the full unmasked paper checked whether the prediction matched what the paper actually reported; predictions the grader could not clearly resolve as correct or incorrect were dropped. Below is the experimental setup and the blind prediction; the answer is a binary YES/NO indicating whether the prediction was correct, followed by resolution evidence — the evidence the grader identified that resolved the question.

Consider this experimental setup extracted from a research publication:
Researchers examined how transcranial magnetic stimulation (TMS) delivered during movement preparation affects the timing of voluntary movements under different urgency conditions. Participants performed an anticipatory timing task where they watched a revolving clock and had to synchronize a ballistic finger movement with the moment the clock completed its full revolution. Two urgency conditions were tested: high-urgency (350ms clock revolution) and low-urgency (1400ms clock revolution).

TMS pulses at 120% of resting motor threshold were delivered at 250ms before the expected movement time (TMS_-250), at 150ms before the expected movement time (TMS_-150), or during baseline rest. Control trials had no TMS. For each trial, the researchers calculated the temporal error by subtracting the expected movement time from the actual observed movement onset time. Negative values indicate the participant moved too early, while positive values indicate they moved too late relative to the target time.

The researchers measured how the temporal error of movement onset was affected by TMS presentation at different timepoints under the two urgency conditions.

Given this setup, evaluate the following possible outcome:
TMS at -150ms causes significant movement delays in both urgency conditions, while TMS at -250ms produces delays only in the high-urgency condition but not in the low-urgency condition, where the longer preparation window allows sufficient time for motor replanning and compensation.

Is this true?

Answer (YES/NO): NO